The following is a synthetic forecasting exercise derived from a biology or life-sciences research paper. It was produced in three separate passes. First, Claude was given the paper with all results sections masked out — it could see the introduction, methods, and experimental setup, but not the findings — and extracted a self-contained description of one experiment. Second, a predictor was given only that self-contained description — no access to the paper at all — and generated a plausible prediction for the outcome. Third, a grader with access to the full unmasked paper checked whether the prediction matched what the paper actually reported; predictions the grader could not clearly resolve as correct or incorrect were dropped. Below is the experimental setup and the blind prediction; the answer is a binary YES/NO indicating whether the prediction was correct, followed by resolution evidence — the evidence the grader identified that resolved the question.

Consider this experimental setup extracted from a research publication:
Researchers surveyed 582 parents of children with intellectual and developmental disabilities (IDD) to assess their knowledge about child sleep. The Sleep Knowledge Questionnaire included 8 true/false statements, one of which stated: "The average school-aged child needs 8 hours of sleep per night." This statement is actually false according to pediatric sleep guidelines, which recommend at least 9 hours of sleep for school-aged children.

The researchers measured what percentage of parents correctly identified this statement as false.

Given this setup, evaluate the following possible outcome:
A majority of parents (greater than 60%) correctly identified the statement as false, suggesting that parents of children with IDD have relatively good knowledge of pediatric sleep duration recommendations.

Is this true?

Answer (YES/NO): NO